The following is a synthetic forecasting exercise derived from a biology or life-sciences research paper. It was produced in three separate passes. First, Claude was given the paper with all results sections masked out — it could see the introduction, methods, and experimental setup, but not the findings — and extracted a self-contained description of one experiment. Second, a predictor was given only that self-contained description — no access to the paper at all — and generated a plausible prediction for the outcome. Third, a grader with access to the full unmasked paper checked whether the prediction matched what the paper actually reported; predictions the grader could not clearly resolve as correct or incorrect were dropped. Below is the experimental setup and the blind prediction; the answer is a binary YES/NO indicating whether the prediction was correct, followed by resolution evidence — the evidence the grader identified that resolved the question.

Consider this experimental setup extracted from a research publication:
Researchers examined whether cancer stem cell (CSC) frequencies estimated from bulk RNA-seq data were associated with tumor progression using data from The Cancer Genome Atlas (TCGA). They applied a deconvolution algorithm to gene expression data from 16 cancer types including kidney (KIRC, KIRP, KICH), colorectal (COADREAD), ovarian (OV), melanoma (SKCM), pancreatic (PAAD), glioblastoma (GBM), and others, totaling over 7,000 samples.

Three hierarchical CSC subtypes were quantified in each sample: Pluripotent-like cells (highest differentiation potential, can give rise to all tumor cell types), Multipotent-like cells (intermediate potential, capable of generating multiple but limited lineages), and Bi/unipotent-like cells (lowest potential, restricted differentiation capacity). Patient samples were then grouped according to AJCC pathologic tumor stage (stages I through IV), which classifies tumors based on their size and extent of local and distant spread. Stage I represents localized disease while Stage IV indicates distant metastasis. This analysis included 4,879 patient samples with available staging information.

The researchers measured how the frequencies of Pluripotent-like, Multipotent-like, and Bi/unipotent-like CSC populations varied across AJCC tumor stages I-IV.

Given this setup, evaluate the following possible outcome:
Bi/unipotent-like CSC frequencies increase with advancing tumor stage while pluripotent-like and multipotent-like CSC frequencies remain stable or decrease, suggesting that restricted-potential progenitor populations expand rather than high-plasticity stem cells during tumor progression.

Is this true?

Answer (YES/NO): NO